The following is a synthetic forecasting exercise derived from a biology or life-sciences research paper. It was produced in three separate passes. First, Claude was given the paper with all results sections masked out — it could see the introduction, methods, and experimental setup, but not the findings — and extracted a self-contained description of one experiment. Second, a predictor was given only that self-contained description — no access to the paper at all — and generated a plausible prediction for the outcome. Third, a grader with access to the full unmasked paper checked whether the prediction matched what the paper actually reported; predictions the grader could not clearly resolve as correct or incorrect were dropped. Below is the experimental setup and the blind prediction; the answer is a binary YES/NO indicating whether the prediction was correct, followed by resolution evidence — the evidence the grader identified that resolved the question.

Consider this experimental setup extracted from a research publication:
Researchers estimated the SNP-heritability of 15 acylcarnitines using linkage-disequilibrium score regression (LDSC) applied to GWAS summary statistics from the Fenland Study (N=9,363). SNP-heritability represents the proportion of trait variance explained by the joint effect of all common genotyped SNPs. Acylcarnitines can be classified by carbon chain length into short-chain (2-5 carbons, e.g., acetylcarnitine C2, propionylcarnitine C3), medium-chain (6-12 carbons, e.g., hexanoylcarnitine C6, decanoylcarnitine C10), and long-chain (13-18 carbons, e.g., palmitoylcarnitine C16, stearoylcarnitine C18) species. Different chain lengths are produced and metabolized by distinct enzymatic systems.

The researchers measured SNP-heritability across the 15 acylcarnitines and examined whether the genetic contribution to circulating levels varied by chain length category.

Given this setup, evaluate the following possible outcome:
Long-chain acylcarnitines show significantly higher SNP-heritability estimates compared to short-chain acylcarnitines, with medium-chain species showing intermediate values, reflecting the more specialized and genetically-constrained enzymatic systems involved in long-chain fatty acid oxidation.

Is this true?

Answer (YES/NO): NO